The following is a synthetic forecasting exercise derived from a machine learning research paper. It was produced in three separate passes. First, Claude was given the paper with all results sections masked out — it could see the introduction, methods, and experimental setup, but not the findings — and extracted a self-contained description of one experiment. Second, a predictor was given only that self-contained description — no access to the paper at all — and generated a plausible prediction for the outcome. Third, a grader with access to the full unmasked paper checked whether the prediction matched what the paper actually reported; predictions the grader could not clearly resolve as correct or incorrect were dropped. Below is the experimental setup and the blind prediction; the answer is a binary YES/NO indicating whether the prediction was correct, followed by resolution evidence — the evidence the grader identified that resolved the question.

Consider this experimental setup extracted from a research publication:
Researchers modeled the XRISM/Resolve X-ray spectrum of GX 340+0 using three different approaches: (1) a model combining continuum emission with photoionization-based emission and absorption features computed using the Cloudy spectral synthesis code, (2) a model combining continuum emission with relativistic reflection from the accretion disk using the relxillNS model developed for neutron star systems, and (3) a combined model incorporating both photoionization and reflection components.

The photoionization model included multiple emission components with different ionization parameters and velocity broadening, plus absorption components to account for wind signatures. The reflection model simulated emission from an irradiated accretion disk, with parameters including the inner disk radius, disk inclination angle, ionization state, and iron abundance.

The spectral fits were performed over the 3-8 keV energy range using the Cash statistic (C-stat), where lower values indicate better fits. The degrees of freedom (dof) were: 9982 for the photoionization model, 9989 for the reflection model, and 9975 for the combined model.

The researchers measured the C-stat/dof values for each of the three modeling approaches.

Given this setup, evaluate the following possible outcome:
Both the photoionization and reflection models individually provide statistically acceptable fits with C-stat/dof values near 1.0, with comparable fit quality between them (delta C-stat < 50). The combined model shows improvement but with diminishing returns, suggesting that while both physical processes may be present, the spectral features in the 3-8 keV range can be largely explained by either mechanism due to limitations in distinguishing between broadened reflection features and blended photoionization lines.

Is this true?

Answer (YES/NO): NO